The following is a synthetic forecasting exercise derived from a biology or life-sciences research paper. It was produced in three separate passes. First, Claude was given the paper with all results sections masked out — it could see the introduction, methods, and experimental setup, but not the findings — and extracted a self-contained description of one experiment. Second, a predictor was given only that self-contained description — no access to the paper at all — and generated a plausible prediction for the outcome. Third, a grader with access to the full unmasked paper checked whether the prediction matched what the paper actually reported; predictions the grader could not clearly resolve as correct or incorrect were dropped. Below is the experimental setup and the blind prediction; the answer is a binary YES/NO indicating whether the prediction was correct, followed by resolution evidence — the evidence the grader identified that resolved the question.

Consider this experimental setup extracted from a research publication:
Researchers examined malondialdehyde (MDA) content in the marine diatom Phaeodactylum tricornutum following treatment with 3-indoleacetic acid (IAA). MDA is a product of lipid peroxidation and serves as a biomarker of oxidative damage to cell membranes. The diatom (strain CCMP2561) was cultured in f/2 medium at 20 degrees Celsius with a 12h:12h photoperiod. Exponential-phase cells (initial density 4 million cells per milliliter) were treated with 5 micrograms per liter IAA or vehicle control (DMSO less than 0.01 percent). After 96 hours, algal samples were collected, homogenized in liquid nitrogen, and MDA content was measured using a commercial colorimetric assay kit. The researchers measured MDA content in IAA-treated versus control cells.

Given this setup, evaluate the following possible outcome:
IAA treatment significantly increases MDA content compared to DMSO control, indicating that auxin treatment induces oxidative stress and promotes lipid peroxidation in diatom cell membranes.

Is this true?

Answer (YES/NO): NO